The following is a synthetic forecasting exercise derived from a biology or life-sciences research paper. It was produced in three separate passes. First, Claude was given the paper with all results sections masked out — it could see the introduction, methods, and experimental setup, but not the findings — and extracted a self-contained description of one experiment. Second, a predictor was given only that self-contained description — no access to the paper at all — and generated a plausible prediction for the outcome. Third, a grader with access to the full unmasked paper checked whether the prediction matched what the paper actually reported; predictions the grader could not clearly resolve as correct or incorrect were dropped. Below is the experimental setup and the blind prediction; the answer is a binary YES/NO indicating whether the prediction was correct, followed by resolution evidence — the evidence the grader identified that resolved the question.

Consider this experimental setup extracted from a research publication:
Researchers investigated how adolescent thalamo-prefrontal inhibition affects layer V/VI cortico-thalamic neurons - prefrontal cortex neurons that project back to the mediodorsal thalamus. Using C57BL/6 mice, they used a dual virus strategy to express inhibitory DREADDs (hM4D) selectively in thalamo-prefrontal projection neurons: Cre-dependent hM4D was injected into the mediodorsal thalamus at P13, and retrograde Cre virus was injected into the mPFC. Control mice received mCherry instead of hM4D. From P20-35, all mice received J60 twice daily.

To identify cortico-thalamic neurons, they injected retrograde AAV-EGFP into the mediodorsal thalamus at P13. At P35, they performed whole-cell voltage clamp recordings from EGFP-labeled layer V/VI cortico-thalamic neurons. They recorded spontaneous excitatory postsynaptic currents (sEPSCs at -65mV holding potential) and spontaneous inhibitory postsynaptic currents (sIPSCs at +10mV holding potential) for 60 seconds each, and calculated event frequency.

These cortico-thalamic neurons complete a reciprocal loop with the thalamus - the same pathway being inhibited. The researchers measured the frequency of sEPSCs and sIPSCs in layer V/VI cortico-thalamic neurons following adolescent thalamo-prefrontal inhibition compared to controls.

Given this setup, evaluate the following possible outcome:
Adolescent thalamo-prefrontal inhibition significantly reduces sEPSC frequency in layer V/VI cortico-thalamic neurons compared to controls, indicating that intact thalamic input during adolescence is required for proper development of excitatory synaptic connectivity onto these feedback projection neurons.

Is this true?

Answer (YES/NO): YES